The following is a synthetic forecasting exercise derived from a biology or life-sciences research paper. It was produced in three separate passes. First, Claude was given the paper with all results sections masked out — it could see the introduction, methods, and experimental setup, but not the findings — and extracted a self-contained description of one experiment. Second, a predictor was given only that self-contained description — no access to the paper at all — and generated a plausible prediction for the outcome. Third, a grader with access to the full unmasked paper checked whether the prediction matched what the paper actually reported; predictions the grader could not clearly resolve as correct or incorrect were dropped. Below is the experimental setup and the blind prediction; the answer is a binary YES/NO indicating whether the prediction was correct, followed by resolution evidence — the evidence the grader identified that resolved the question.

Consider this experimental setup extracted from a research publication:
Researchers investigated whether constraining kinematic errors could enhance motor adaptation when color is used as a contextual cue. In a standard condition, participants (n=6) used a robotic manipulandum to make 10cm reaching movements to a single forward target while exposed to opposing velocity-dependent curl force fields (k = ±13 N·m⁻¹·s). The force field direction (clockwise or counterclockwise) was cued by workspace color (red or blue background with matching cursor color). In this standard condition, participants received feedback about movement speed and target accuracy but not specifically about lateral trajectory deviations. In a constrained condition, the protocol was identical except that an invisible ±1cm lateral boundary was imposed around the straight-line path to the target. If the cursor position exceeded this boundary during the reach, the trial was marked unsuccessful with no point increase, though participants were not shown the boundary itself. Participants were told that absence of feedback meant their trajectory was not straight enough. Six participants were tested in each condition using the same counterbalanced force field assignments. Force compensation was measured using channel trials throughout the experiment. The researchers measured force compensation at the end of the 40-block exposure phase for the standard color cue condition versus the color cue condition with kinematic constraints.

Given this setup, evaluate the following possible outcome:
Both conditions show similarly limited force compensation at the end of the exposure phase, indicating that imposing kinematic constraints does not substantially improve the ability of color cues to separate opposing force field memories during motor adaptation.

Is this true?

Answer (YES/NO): NO